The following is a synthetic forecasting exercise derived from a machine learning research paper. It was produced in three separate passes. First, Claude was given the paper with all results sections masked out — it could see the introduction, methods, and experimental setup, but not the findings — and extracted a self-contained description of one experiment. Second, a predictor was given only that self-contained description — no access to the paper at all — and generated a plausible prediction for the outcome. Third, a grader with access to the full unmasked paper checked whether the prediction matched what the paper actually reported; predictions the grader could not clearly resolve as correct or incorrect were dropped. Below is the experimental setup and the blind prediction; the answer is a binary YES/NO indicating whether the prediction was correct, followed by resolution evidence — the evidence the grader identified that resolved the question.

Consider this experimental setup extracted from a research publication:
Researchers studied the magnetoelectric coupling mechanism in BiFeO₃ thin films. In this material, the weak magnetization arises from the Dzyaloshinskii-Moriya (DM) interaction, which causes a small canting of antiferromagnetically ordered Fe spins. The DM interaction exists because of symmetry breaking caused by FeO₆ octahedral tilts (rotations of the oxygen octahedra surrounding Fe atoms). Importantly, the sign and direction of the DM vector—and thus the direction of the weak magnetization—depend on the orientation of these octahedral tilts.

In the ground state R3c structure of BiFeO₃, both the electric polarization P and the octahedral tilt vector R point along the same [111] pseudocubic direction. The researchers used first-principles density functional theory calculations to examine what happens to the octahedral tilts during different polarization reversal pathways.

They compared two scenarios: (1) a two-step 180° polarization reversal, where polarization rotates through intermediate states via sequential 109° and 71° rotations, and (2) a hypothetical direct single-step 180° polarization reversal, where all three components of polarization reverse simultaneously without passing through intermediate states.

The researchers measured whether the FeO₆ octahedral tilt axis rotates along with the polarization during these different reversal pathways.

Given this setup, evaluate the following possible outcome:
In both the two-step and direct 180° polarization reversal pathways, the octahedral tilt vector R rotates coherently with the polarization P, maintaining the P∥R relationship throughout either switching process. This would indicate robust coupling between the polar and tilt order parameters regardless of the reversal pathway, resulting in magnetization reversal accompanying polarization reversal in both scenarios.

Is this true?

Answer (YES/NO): NO